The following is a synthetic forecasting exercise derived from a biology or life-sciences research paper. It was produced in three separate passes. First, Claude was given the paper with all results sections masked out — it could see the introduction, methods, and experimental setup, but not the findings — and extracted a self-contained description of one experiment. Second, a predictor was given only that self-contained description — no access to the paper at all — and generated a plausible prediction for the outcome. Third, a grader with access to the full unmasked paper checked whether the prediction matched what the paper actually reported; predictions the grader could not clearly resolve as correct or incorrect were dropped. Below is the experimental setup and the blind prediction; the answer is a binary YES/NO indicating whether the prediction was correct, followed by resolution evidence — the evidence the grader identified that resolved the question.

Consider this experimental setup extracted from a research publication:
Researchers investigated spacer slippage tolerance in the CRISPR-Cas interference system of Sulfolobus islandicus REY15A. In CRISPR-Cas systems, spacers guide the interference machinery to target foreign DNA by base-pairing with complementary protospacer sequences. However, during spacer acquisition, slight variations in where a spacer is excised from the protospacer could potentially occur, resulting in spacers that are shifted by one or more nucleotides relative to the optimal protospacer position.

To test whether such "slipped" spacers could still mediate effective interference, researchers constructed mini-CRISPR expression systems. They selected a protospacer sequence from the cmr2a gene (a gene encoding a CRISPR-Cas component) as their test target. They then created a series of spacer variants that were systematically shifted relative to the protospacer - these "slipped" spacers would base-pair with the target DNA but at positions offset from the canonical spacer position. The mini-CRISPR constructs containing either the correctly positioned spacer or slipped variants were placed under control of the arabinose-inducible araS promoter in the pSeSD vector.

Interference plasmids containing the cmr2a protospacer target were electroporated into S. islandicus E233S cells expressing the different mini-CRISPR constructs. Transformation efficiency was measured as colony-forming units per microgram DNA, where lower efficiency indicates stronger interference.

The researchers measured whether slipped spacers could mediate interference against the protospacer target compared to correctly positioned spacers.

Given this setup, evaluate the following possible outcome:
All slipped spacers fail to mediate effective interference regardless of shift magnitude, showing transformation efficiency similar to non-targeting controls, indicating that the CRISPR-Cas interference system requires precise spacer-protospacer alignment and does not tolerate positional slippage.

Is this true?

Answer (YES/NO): NO